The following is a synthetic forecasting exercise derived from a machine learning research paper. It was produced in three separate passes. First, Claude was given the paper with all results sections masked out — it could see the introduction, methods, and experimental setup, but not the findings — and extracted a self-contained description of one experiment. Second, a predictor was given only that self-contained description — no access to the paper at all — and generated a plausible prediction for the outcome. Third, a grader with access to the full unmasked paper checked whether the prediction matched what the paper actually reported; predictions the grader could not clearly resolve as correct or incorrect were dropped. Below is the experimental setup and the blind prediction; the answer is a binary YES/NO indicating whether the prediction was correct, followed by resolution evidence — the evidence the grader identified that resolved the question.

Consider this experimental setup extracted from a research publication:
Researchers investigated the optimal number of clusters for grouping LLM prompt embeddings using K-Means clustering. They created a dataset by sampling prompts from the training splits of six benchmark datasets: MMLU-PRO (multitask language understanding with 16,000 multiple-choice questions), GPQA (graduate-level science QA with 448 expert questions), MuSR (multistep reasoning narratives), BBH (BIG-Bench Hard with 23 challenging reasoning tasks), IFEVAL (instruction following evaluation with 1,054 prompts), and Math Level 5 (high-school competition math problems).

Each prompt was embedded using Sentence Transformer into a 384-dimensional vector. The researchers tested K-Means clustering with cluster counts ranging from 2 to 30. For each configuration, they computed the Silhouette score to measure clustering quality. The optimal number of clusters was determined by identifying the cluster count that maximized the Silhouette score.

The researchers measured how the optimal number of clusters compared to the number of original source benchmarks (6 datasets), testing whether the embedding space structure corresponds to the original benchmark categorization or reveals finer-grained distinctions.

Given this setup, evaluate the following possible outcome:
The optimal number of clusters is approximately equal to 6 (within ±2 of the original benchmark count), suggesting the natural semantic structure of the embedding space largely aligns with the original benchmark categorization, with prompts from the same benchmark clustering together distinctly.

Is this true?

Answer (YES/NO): NO